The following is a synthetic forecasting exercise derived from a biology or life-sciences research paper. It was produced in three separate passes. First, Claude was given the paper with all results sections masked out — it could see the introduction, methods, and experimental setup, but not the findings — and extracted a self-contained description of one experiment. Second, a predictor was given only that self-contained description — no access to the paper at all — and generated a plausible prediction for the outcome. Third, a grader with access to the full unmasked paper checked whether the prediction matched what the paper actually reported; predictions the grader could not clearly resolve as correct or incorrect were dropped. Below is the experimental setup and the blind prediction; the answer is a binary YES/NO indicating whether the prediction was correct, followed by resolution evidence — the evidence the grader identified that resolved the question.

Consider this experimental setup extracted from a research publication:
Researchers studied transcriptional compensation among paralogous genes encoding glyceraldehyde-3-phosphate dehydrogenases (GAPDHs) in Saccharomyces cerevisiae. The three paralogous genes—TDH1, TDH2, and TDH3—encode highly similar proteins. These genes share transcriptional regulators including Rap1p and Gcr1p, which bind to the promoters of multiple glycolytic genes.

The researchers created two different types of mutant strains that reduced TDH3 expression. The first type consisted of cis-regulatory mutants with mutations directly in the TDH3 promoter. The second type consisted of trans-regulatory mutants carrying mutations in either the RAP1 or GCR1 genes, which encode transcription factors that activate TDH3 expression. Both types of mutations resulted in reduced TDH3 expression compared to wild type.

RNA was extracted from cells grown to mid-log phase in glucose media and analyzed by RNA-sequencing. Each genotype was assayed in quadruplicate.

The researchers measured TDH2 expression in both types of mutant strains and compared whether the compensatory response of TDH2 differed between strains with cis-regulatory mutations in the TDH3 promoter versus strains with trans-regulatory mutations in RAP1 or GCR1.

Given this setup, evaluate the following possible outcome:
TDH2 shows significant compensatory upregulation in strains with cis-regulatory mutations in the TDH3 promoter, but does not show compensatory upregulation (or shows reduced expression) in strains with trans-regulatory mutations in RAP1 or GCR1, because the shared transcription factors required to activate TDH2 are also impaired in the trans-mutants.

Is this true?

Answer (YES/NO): YES